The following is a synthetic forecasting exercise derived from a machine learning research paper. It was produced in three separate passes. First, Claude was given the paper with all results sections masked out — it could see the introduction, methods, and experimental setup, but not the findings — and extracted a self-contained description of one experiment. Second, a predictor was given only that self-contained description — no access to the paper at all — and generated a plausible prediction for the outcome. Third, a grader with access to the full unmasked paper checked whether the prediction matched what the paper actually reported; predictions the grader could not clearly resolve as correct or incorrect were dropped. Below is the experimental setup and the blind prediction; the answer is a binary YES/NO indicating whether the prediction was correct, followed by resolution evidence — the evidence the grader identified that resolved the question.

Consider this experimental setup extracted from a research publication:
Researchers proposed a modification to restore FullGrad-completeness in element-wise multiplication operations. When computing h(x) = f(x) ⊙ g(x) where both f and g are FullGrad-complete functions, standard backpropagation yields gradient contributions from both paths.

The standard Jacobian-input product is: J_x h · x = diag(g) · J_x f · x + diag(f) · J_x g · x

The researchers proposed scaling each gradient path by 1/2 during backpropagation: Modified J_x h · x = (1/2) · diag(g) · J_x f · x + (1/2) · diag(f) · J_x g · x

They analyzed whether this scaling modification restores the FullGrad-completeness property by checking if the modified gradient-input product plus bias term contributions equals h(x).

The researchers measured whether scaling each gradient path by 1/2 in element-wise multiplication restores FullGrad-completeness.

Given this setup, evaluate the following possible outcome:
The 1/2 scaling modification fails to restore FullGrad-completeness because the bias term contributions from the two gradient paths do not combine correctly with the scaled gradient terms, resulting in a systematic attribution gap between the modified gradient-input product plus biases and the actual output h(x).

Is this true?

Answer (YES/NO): NO